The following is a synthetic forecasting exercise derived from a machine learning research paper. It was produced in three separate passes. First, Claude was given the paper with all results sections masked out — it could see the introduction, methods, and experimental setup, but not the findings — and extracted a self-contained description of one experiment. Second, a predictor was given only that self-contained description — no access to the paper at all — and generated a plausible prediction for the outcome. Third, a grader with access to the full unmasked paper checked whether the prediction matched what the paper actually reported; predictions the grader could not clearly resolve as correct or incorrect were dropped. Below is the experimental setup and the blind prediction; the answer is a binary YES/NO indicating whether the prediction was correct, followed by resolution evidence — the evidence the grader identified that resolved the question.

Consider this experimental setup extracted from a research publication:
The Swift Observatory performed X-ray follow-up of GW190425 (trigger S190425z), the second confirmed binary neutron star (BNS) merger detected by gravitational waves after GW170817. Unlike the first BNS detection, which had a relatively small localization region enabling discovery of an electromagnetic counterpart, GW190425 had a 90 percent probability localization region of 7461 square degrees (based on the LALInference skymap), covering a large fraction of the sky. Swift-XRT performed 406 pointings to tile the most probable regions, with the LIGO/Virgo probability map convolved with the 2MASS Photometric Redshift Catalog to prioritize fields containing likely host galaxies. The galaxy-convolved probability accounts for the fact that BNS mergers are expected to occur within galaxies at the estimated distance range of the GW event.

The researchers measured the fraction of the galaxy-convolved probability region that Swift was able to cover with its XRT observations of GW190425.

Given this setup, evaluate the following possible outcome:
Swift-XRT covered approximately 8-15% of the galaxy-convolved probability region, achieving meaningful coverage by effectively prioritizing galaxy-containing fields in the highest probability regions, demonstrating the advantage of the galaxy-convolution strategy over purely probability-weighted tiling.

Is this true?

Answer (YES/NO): NO